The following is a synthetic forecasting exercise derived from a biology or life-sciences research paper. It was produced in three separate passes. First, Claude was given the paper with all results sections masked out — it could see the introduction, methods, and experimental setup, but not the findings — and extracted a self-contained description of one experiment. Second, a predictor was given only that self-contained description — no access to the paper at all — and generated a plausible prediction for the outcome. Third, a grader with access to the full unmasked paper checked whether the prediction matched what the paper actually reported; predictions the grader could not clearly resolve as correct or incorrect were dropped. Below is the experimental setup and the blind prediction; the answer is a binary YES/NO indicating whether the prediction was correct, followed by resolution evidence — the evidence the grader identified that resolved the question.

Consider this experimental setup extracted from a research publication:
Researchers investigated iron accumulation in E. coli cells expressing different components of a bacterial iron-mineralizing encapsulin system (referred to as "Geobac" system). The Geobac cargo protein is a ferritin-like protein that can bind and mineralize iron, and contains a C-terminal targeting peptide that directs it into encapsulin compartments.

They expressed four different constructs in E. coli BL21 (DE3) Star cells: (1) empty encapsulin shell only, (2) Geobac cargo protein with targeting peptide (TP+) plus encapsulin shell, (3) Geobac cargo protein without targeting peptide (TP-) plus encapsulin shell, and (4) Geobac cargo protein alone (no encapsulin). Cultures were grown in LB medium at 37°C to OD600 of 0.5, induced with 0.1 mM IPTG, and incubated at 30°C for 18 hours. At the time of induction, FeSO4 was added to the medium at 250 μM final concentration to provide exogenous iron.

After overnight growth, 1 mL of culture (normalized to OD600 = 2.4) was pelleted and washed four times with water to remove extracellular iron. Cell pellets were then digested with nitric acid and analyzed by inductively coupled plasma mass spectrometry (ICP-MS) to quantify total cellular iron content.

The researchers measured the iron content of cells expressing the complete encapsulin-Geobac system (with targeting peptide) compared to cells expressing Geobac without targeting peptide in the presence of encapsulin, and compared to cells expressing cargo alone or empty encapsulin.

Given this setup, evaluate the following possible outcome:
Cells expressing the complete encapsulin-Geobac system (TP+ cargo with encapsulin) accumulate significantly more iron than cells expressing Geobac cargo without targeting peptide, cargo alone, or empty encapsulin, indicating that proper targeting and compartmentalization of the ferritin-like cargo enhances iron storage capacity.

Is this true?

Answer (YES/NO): YES